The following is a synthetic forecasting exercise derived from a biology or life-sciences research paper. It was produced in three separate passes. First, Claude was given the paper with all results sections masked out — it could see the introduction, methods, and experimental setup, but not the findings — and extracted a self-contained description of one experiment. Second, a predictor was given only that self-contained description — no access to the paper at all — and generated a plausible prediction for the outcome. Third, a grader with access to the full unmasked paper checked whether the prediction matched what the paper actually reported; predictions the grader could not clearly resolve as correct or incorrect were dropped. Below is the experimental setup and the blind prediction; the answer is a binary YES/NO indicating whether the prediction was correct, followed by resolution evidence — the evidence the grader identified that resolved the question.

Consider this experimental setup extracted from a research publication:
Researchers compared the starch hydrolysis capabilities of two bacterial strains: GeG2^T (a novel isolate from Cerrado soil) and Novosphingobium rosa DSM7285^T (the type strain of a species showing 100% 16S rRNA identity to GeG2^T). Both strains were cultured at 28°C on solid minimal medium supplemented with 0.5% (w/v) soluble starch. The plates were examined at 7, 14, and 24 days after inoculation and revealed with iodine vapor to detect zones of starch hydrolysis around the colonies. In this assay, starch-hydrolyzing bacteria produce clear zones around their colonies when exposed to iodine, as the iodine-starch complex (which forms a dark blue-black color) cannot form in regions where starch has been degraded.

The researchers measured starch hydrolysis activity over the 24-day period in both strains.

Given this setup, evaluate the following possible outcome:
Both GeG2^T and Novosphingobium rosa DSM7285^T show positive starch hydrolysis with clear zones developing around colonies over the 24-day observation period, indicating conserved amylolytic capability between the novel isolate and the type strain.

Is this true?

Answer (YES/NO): NO